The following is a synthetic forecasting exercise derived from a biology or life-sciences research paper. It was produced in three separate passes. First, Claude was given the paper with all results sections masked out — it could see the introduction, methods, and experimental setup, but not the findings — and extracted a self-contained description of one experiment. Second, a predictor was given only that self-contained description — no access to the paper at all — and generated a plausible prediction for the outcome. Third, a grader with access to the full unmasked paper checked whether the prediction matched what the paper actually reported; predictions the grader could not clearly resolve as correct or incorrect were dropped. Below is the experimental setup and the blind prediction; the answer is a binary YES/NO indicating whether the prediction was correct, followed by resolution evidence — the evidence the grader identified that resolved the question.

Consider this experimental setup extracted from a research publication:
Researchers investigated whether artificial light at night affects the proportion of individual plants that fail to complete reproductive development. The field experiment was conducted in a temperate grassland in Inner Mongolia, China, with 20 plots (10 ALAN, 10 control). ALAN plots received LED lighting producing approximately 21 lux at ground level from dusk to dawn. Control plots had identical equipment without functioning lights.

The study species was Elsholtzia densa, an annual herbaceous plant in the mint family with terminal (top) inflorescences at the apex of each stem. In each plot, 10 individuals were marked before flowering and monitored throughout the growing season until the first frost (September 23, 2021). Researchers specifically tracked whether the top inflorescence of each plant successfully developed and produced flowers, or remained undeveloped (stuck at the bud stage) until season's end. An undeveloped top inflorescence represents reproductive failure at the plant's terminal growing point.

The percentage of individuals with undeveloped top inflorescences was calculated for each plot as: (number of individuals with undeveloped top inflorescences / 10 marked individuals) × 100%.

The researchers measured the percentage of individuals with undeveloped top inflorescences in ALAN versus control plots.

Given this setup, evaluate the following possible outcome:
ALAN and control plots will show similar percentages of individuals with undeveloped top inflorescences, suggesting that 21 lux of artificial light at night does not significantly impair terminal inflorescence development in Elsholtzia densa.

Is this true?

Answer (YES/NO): NO